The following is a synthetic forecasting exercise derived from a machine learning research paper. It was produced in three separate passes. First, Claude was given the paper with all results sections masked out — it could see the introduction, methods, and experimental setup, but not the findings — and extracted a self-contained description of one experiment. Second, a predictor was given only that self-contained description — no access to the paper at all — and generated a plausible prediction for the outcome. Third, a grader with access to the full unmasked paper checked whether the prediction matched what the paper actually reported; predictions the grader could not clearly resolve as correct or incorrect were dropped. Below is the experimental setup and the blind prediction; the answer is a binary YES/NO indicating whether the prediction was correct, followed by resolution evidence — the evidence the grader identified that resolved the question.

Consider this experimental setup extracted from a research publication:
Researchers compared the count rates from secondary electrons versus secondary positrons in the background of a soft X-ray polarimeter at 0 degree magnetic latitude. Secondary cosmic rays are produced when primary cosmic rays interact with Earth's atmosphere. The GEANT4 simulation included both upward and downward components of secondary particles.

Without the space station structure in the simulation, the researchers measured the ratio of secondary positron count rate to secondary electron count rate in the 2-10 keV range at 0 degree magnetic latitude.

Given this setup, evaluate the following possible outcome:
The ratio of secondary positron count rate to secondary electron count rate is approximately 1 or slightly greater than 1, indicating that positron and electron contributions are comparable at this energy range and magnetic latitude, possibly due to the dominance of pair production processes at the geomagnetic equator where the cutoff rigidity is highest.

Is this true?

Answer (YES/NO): NO